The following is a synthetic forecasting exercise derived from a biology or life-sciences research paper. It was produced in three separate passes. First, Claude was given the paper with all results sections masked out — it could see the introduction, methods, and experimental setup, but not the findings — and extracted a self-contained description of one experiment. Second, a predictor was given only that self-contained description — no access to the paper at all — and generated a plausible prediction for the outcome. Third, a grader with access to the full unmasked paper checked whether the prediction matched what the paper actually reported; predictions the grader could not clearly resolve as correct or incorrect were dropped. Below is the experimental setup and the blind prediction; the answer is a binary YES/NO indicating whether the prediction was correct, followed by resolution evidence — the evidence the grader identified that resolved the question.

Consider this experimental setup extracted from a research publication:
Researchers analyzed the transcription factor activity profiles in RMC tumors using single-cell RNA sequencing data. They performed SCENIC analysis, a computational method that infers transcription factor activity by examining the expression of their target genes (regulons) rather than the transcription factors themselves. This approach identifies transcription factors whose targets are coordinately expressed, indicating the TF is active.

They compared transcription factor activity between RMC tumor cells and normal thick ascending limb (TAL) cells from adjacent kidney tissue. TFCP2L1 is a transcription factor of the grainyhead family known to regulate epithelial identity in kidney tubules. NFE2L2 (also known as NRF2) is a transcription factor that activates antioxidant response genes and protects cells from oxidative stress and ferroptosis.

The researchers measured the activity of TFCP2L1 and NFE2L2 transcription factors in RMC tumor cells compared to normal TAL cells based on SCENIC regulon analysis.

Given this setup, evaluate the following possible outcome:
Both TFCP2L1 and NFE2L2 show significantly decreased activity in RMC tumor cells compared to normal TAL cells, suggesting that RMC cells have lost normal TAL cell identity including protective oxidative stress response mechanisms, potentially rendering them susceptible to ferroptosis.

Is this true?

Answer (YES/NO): NO